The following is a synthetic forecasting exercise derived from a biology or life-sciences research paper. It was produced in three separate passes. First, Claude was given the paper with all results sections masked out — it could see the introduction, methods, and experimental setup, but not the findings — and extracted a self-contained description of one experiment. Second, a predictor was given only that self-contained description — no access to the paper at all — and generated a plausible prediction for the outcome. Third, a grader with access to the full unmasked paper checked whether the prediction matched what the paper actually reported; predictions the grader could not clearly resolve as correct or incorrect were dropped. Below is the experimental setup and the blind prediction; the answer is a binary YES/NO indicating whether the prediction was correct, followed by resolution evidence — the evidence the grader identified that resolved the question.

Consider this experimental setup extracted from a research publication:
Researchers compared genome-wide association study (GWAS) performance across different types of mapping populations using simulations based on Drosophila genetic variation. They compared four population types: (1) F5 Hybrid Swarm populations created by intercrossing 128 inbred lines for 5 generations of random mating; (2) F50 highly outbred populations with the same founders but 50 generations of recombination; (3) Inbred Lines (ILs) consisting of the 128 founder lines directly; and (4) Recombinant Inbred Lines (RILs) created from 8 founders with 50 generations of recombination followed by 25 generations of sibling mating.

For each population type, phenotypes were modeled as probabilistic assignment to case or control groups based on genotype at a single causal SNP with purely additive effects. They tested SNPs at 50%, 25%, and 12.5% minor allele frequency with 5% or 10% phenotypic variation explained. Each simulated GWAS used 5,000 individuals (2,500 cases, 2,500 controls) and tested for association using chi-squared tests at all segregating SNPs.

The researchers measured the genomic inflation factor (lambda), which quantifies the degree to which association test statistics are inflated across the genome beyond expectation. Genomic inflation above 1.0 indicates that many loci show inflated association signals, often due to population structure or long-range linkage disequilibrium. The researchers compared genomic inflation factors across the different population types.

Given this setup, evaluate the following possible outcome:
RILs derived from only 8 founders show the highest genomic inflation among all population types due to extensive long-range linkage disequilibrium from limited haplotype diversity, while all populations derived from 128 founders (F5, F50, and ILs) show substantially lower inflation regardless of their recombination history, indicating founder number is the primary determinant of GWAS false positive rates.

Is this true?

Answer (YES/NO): NO